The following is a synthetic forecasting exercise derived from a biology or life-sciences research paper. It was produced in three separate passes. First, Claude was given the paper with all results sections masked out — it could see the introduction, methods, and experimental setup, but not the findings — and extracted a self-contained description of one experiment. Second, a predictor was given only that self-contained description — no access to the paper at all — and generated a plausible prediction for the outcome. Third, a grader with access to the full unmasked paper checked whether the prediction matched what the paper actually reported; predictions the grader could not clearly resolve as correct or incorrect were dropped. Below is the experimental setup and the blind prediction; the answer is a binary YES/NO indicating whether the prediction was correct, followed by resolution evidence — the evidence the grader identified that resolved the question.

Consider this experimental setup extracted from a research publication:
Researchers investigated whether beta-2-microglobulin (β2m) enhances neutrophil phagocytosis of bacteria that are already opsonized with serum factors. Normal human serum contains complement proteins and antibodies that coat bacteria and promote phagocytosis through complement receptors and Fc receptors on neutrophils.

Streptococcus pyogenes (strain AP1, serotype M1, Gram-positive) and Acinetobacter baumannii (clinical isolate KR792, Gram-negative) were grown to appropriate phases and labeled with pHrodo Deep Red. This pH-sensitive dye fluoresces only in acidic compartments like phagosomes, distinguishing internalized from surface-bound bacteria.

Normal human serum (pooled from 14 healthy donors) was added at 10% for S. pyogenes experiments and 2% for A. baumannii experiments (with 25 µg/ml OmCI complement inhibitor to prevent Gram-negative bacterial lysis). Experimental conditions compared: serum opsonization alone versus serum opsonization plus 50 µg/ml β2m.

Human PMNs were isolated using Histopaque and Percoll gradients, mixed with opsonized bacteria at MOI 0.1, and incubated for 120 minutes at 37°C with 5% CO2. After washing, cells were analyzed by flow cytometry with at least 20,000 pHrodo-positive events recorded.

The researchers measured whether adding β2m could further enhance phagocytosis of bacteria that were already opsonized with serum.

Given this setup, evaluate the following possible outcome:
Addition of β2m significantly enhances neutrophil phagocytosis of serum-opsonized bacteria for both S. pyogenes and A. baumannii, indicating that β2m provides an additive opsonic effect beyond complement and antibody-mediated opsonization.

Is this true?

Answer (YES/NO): NO